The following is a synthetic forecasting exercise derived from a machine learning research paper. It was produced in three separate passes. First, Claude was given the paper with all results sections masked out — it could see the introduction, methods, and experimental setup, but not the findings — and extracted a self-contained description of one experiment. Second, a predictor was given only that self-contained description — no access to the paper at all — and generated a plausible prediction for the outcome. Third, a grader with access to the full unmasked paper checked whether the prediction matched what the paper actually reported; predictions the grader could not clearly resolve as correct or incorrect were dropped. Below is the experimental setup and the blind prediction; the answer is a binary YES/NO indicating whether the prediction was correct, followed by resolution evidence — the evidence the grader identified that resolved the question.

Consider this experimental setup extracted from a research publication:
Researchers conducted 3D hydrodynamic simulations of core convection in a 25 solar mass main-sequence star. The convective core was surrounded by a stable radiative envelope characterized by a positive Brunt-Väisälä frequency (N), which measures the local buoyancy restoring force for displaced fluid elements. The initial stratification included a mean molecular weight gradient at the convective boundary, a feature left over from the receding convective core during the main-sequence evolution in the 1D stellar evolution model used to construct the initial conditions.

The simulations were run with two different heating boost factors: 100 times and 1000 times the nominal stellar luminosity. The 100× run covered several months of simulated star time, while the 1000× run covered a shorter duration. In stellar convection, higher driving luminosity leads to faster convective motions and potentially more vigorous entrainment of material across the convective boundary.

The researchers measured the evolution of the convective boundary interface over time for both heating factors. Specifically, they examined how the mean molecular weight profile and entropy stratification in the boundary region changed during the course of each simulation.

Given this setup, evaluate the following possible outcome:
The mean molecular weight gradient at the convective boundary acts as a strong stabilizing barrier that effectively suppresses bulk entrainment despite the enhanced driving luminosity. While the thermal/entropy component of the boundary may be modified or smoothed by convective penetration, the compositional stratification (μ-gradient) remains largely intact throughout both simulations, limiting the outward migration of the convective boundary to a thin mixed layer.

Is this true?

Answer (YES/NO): NO